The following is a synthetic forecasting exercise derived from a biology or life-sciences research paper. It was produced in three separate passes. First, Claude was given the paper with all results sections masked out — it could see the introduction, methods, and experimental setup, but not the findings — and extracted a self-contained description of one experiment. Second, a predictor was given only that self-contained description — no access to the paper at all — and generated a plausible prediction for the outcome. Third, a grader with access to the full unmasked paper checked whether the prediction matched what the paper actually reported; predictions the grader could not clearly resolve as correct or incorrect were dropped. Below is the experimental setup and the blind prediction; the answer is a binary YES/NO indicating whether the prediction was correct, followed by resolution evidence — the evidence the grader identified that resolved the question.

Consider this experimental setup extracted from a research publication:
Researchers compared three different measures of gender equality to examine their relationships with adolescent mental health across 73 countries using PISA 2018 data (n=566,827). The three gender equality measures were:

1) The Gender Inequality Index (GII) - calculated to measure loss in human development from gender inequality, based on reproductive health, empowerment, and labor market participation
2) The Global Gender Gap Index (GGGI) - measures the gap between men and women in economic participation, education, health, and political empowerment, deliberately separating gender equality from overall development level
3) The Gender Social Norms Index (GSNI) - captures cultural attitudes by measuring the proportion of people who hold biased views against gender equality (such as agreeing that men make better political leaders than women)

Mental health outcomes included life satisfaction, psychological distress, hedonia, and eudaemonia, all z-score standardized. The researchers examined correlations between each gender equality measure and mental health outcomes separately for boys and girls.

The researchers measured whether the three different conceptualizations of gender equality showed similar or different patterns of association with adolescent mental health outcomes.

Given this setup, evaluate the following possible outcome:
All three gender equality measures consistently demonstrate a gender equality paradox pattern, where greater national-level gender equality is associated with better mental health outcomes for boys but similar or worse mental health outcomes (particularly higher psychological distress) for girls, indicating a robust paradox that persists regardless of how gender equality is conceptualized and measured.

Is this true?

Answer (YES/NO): NO